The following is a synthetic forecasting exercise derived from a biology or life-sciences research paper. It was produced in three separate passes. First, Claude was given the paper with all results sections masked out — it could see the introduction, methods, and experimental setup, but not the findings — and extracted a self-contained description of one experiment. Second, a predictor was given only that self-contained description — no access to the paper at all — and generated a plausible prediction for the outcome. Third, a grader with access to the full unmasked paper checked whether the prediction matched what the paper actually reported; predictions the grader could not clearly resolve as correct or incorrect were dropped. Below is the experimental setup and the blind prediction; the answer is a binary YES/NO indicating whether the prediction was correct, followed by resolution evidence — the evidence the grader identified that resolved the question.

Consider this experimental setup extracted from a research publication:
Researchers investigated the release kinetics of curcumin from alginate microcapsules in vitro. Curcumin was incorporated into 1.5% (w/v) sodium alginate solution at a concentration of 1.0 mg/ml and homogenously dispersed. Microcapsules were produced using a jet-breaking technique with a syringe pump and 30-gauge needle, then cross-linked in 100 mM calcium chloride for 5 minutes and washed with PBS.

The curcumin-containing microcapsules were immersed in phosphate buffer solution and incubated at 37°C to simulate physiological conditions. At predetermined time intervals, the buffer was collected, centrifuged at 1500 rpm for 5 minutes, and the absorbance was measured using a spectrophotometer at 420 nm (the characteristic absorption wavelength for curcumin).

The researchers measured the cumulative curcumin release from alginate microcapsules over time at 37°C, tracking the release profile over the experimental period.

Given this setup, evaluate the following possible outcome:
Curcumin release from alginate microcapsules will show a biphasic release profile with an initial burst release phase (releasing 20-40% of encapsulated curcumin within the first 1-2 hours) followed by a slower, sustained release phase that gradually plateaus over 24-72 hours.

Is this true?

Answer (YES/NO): NO